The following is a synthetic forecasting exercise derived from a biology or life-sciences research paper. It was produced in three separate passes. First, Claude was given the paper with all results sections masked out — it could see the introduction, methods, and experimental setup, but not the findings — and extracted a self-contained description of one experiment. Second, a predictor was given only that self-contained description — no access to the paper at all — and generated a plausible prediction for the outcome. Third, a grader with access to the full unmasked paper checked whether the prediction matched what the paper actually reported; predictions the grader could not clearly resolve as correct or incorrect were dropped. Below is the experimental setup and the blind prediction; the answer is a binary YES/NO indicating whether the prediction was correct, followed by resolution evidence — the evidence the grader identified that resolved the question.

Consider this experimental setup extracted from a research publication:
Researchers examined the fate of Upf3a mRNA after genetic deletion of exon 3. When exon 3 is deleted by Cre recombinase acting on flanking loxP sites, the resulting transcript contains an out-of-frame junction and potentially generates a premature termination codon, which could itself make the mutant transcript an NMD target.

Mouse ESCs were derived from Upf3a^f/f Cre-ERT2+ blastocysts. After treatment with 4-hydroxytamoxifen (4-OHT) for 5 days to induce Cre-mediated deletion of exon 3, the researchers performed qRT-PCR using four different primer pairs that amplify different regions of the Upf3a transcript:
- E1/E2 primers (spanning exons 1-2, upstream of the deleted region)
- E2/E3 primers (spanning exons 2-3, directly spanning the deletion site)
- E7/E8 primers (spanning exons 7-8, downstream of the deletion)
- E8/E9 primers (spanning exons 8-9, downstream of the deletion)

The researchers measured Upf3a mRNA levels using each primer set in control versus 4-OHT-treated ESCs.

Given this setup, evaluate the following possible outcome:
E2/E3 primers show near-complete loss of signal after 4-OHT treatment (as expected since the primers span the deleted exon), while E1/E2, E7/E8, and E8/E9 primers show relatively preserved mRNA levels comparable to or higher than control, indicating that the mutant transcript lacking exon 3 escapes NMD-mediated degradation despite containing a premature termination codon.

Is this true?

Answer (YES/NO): NO